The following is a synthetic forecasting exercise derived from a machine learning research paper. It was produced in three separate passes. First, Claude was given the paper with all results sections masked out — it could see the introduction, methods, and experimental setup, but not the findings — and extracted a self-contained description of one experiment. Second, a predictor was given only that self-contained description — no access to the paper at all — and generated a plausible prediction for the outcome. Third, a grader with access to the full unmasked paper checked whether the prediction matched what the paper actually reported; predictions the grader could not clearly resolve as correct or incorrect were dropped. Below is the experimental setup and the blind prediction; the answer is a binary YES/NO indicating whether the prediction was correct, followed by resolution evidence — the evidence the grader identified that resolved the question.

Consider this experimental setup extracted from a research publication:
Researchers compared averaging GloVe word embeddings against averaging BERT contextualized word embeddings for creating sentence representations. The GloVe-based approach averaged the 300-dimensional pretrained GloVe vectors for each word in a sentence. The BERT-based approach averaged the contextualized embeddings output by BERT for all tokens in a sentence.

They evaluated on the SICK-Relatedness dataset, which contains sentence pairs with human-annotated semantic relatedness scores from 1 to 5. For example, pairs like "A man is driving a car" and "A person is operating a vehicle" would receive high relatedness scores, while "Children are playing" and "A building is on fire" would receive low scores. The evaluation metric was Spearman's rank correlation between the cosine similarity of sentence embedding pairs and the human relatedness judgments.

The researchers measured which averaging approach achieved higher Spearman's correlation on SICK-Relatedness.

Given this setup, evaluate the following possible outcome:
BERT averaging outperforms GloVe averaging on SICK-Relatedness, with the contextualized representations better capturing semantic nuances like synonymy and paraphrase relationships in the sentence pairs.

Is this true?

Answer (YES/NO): YES